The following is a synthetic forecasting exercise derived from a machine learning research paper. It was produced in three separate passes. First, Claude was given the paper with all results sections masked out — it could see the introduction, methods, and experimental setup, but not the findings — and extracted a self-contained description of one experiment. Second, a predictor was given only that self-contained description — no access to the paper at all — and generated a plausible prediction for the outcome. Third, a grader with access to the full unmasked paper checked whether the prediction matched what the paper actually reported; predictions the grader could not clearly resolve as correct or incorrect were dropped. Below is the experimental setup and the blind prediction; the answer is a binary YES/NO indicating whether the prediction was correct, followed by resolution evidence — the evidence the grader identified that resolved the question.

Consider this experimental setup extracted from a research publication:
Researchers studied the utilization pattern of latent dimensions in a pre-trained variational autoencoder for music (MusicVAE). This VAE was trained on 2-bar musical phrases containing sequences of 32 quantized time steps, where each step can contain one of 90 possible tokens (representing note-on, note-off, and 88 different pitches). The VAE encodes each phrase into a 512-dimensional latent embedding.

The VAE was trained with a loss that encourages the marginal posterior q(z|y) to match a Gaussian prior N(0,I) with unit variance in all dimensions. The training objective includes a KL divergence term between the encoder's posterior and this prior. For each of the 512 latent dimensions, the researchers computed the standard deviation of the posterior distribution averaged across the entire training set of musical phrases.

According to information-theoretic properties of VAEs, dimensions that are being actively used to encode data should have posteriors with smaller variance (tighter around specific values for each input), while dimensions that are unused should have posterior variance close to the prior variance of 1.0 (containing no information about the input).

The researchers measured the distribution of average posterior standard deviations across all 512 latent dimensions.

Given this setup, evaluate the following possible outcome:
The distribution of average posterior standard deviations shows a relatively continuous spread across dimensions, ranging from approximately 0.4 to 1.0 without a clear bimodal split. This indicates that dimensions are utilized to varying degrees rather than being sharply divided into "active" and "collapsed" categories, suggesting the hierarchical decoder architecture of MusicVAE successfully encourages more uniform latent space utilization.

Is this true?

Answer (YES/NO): NO